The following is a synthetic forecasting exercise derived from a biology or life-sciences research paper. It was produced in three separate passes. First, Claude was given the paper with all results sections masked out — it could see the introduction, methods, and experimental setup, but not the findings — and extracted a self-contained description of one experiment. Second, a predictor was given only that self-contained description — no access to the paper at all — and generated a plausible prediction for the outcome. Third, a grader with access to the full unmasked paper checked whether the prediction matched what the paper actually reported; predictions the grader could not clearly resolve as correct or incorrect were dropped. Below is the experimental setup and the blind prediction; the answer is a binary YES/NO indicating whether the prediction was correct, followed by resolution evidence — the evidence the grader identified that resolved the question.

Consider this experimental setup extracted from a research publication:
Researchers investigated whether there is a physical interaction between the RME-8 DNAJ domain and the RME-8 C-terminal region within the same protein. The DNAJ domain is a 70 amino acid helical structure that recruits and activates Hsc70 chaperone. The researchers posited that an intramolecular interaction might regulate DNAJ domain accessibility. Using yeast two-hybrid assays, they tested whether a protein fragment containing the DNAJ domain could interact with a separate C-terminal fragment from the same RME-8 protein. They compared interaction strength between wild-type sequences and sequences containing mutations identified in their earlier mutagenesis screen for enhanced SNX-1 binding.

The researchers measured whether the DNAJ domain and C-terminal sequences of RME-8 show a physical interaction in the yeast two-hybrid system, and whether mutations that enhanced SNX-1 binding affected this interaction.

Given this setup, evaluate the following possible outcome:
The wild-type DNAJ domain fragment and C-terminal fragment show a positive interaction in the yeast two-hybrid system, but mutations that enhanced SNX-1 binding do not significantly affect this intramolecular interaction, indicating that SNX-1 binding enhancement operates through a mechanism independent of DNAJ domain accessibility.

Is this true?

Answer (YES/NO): NO